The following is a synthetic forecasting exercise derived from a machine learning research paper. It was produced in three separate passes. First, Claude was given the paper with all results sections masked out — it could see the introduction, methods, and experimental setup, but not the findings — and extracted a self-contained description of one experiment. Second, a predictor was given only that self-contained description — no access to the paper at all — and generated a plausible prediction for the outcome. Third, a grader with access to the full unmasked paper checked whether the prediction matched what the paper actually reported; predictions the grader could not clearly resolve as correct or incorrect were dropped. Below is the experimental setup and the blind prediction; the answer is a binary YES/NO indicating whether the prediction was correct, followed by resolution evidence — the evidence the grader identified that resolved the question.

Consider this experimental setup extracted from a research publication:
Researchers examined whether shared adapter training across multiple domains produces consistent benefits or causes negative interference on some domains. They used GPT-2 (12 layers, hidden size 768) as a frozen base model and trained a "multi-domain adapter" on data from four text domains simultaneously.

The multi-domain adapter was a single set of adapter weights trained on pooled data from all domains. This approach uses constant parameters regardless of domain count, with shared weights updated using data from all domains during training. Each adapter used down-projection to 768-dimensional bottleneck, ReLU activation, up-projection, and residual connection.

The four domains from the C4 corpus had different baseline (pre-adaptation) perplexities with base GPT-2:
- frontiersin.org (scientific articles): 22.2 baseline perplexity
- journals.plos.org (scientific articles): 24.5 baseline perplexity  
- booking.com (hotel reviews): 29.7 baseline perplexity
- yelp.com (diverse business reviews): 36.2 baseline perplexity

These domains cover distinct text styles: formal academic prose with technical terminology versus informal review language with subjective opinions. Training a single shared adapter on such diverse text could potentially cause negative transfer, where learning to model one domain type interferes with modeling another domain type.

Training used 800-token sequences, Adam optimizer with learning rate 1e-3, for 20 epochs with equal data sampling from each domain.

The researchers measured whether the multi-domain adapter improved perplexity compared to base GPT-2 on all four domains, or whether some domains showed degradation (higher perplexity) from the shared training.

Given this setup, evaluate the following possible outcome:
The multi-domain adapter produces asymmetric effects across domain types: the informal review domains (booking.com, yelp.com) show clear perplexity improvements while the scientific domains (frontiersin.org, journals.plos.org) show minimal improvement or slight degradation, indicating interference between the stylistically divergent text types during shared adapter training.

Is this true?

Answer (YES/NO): NO